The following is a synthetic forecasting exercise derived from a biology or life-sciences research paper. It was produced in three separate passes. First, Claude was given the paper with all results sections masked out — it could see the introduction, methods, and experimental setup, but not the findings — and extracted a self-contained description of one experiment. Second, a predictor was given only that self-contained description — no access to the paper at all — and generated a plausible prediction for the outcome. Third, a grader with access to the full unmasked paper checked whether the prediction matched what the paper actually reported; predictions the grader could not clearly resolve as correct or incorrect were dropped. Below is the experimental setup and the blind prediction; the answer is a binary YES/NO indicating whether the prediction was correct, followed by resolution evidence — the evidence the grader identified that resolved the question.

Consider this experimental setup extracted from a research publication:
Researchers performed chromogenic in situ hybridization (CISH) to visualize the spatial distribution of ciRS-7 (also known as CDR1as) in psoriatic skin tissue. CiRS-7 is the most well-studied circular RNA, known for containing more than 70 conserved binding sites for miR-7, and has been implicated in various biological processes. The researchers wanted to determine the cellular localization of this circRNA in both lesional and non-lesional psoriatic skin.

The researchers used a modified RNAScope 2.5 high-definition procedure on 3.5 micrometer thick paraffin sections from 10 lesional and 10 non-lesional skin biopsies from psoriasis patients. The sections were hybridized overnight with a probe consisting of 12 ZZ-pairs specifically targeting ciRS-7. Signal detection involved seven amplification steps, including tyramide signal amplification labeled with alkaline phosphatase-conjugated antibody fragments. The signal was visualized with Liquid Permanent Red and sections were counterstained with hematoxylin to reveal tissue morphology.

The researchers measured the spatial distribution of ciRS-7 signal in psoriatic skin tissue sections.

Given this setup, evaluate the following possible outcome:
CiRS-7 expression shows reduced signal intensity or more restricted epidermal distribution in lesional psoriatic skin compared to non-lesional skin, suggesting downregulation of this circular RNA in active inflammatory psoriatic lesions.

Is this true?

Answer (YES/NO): YES